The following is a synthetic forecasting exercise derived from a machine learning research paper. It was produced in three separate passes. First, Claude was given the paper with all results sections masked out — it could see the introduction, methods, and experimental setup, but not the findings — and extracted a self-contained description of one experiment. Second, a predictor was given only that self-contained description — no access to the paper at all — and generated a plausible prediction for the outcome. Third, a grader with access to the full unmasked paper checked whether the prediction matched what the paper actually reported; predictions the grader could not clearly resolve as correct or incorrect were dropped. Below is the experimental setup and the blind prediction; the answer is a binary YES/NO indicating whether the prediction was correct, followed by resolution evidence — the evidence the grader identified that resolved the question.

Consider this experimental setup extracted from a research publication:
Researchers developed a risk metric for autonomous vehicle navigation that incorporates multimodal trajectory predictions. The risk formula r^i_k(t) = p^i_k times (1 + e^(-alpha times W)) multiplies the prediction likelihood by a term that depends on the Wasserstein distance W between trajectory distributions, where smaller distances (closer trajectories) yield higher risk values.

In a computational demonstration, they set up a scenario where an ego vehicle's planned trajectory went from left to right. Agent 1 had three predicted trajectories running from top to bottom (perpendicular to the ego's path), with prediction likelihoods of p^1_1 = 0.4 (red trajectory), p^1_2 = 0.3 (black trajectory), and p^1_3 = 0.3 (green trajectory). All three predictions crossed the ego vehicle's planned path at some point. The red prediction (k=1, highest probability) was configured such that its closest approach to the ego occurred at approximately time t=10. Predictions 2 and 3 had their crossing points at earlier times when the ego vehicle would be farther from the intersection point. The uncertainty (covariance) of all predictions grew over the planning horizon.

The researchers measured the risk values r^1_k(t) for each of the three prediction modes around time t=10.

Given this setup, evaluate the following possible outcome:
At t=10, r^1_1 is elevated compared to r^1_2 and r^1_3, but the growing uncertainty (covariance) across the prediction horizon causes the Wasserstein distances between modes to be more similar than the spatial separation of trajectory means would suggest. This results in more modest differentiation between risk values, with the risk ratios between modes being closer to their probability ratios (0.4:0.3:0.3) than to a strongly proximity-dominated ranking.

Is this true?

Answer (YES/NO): NO